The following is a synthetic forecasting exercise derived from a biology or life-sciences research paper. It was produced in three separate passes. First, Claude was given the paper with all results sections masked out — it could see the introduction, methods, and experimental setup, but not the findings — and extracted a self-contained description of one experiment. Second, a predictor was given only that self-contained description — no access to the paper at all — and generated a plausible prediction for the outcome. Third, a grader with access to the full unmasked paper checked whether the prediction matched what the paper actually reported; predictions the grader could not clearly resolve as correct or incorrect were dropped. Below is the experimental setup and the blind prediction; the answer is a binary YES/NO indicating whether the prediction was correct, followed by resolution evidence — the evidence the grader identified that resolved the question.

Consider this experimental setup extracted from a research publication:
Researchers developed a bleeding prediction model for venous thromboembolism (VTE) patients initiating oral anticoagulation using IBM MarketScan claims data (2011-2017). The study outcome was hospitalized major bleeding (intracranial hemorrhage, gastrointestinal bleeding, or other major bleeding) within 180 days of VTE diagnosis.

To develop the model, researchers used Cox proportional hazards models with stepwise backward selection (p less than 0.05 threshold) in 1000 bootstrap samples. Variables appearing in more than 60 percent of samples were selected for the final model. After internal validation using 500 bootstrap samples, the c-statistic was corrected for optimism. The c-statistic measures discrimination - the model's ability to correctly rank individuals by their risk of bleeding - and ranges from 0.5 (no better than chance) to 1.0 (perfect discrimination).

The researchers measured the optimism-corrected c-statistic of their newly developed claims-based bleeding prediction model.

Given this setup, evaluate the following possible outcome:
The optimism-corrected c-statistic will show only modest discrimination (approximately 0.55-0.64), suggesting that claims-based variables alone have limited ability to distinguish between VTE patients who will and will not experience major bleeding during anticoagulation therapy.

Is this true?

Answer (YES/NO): NO